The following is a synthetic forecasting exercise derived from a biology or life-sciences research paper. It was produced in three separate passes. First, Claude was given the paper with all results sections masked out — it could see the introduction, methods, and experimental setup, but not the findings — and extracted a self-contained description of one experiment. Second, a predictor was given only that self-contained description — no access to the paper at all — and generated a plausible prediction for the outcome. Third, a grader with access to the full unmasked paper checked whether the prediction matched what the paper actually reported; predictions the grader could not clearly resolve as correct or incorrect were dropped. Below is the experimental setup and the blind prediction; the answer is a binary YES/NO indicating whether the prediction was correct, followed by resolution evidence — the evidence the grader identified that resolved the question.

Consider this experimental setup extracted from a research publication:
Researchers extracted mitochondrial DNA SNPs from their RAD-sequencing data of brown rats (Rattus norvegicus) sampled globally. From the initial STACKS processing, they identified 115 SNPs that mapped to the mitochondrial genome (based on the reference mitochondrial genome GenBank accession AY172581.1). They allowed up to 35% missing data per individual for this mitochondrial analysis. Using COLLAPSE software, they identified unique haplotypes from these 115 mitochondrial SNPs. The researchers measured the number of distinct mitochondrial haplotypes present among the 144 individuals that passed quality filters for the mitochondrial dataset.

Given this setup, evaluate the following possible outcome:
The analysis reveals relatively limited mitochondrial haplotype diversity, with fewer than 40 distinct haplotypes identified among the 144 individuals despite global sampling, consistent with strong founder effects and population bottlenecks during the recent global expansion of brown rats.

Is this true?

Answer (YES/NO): NO